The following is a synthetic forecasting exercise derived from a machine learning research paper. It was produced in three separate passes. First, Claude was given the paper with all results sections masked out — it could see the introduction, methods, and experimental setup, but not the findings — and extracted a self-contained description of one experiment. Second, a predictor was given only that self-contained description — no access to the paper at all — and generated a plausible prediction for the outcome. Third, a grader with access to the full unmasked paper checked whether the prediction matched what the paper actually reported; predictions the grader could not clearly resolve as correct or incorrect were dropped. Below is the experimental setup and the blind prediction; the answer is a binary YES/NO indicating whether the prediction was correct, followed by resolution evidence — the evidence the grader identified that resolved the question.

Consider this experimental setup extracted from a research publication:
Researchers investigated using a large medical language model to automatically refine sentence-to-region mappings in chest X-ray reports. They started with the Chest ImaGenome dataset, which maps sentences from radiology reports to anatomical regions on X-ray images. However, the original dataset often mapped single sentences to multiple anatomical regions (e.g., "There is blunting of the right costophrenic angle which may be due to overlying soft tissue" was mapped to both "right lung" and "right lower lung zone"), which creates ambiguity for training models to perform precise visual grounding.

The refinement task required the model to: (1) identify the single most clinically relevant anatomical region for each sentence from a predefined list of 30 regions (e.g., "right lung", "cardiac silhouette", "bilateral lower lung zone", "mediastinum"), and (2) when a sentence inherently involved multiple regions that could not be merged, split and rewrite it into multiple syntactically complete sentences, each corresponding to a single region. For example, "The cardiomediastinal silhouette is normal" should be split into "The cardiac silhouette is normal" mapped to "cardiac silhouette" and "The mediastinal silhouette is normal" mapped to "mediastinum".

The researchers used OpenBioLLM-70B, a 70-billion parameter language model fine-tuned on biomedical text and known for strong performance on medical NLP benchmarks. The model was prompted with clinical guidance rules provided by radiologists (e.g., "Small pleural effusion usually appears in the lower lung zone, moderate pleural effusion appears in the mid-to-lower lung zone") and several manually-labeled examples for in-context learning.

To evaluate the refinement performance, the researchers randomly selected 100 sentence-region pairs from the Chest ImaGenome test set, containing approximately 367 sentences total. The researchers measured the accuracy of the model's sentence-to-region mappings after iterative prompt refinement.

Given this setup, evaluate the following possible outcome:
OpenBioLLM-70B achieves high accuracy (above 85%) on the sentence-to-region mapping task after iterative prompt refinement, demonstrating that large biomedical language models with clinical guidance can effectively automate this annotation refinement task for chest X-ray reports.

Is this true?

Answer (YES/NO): YES